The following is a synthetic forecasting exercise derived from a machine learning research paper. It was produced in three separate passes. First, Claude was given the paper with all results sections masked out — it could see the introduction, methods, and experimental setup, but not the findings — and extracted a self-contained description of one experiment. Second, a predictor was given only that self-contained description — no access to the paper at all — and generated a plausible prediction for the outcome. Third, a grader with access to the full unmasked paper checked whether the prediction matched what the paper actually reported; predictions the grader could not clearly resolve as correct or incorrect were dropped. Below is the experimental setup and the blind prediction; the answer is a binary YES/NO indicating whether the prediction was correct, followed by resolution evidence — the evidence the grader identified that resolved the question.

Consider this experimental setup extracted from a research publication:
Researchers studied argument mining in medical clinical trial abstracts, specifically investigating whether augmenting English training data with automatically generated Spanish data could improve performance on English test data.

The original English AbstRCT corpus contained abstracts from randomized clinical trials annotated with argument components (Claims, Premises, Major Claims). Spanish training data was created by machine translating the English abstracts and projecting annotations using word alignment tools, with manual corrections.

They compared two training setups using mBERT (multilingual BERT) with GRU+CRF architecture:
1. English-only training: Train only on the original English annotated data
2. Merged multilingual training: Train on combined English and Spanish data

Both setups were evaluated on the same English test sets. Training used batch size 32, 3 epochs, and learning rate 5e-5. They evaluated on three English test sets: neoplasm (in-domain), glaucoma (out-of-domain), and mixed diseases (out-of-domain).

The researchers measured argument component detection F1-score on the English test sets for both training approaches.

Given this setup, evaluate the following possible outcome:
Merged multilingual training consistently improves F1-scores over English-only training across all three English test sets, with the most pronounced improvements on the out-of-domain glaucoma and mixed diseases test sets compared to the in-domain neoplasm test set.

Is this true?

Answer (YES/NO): YES